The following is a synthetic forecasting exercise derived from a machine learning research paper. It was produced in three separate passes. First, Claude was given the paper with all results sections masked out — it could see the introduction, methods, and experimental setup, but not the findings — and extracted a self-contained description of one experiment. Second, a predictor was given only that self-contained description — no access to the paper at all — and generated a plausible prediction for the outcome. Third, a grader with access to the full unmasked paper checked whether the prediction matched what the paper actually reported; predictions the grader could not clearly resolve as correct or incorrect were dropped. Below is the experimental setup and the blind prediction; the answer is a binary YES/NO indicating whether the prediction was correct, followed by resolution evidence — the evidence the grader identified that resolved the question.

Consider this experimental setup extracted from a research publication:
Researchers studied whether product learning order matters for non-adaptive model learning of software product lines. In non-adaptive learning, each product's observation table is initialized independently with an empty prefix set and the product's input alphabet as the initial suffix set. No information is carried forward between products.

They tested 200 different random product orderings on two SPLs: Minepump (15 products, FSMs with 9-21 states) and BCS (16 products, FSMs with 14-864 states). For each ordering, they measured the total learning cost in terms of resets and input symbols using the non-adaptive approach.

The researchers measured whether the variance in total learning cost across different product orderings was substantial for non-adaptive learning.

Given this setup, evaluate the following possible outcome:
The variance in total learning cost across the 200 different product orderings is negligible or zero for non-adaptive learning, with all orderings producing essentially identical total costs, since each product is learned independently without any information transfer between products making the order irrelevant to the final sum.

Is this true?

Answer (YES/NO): YES